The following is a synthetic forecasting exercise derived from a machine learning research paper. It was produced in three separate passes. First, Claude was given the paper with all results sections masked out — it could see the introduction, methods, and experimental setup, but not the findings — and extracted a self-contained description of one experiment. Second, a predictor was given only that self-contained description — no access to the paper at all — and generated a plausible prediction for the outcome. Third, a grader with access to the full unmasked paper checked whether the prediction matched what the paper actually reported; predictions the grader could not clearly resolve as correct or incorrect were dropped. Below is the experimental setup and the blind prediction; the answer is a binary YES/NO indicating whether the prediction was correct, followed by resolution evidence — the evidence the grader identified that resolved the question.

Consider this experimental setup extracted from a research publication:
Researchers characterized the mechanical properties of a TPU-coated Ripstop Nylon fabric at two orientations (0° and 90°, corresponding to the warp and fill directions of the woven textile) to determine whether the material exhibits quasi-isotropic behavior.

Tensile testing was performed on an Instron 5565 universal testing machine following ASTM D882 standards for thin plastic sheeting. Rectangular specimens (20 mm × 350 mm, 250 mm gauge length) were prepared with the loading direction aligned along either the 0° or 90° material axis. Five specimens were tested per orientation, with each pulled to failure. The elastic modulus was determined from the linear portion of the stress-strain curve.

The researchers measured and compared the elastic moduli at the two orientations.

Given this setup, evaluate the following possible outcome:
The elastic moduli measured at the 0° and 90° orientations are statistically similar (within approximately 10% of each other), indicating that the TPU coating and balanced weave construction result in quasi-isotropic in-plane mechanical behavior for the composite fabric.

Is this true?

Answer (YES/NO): YES